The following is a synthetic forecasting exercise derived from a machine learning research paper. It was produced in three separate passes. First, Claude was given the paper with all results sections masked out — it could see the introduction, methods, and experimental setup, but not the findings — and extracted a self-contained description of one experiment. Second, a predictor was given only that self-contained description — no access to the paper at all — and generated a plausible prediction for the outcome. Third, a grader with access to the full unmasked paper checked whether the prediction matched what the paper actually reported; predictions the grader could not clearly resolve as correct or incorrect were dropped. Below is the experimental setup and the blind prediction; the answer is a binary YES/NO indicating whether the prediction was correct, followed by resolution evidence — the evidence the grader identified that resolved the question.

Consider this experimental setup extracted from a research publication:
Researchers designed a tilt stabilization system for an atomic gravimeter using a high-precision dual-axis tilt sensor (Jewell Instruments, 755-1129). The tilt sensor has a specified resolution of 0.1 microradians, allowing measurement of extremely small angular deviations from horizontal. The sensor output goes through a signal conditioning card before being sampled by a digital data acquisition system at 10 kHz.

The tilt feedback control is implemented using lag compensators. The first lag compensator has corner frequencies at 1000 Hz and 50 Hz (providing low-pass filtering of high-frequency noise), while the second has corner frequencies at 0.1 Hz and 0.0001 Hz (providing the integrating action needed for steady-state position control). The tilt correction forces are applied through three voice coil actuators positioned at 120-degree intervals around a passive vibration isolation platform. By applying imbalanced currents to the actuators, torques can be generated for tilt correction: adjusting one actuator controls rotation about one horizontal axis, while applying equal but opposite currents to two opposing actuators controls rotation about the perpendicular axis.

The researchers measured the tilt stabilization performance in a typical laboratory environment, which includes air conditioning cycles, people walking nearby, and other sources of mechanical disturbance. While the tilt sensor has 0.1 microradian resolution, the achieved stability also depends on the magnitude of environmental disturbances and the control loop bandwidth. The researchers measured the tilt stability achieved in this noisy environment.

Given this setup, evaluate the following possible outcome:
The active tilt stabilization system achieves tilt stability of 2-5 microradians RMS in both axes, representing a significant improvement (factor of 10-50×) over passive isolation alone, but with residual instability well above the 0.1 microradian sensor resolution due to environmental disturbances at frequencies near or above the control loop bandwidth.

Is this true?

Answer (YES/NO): NO